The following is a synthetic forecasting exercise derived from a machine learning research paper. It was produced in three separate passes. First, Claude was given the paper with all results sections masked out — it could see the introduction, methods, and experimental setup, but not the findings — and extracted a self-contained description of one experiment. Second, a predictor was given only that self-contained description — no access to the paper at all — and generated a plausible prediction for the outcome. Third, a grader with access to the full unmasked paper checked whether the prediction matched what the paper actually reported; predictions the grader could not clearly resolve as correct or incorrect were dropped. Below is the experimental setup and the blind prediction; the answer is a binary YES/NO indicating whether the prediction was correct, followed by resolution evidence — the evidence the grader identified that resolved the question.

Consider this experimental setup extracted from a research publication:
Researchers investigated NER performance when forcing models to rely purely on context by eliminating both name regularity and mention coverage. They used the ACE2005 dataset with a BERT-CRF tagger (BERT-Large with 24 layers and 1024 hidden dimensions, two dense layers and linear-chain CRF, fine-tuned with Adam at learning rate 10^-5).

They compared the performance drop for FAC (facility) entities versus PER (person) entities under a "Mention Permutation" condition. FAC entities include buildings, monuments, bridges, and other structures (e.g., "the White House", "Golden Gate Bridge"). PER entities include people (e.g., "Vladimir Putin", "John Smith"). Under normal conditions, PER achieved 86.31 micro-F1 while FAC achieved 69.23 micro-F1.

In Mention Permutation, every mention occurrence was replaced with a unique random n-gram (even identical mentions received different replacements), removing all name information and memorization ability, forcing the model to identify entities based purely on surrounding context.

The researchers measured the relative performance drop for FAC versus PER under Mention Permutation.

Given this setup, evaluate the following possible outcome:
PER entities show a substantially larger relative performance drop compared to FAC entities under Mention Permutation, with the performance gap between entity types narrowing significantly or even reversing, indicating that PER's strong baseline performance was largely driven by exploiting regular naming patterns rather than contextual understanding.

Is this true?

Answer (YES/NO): NO